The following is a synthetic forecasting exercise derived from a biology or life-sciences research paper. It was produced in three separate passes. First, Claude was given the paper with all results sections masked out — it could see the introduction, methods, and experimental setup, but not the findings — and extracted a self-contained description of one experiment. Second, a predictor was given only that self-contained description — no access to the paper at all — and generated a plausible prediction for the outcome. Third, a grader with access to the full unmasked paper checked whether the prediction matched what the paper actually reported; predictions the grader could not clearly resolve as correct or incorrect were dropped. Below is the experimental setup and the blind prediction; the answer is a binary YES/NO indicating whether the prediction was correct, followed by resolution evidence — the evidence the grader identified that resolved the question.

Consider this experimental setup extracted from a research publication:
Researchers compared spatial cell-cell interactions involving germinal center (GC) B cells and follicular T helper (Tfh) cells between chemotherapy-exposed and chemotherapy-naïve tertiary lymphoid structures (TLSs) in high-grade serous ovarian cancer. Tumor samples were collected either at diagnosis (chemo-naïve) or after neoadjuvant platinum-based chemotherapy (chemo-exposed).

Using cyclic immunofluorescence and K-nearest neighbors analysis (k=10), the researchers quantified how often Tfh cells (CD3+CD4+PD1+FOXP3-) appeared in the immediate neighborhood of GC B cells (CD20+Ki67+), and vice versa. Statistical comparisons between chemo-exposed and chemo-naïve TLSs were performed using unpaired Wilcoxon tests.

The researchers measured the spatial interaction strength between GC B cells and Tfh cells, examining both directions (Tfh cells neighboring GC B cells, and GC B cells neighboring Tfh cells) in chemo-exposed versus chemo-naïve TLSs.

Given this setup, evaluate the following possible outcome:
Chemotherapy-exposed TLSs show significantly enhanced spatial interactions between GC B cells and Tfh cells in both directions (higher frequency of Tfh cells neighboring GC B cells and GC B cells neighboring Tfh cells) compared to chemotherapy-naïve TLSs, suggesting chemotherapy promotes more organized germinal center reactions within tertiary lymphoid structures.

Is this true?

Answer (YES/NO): YES